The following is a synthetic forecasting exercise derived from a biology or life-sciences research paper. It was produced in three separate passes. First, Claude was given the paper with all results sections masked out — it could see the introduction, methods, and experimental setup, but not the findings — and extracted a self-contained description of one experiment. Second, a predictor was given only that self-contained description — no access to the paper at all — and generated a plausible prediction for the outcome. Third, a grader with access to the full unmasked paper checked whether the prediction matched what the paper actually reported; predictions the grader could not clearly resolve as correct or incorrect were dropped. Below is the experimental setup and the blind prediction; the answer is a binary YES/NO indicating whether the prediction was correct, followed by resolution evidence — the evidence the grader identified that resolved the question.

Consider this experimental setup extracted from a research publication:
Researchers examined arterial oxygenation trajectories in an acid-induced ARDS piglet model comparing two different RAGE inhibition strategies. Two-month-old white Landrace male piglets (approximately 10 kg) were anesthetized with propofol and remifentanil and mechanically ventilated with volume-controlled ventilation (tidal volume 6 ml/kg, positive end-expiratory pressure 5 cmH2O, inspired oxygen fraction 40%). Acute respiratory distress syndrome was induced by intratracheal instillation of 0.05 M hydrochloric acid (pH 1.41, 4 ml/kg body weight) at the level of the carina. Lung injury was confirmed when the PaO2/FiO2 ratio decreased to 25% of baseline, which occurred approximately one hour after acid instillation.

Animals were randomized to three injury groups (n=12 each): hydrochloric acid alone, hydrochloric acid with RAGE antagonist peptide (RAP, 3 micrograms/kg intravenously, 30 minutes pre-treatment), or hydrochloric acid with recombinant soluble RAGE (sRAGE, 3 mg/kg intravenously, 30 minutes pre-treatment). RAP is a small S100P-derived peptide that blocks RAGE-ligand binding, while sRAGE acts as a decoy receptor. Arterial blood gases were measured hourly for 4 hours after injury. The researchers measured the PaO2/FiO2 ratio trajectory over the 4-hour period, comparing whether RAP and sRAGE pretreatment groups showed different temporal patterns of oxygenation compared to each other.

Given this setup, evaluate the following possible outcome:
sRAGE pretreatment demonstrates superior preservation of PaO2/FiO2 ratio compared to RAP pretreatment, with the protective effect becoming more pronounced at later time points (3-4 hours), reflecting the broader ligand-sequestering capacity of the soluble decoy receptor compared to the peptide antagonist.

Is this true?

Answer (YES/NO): NO